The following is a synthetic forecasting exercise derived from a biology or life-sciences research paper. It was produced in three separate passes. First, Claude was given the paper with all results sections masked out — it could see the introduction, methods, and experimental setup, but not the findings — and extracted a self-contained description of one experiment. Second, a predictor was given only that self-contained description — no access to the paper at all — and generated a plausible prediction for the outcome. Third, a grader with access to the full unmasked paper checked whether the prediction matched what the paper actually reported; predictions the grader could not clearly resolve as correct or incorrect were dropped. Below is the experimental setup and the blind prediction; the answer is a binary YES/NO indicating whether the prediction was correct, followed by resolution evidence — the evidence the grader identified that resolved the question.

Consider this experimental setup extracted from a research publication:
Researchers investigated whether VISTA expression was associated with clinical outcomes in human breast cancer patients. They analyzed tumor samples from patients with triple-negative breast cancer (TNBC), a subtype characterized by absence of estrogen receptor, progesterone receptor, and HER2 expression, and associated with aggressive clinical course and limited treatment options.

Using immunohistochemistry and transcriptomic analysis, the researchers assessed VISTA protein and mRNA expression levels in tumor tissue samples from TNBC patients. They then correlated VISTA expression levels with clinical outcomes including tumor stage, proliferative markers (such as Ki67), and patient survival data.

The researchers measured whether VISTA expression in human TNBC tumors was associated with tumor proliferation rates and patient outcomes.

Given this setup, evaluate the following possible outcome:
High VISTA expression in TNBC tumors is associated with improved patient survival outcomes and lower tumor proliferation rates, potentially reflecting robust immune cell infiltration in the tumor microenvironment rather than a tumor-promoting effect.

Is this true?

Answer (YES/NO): NO